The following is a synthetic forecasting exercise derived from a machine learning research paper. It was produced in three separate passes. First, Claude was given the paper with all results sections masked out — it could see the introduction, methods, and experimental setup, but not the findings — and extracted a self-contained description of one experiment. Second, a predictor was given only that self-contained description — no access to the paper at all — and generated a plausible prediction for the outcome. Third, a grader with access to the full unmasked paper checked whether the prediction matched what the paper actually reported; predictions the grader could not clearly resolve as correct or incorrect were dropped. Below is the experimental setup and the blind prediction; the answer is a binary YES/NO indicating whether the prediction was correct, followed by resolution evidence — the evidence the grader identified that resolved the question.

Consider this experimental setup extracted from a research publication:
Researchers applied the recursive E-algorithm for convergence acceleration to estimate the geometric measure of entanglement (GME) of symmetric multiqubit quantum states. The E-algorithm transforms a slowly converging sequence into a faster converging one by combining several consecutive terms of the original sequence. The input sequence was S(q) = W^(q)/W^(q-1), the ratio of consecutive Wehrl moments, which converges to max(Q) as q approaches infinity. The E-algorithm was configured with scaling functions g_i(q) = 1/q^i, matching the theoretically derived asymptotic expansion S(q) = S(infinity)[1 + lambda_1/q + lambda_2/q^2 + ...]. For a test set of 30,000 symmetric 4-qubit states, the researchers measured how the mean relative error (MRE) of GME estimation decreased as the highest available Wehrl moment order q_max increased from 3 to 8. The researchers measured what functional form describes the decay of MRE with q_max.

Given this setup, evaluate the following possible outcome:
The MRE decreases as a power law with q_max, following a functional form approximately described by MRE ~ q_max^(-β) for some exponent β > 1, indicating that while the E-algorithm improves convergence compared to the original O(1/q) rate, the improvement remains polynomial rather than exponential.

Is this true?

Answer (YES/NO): NO